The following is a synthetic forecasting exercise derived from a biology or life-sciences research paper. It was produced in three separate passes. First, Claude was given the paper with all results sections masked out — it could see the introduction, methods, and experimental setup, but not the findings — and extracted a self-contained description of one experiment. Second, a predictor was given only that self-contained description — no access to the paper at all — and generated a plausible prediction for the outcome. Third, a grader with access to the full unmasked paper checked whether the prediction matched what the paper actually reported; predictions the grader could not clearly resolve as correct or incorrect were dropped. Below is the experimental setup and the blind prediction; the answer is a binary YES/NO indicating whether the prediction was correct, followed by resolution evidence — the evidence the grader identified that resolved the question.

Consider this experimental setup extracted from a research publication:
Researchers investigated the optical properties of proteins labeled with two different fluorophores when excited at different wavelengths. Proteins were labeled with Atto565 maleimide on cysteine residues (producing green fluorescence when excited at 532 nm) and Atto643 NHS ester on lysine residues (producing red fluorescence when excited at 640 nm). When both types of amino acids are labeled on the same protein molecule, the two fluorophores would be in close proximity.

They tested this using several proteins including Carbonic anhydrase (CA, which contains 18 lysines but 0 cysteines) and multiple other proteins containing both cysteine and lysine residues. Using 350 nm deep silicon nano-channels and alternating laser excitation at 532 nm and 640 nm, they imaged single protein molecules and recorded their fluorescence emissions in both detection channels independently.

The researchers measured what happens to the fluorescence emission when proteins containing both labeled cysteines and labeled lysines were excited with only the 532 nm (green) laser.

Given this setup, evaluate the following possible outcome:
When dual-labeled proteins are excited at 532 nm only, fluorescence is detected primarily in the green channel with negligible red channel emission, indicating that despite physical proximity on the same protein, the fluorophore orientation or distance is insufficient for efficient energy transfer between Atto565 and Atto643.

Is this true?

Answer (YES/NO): NO